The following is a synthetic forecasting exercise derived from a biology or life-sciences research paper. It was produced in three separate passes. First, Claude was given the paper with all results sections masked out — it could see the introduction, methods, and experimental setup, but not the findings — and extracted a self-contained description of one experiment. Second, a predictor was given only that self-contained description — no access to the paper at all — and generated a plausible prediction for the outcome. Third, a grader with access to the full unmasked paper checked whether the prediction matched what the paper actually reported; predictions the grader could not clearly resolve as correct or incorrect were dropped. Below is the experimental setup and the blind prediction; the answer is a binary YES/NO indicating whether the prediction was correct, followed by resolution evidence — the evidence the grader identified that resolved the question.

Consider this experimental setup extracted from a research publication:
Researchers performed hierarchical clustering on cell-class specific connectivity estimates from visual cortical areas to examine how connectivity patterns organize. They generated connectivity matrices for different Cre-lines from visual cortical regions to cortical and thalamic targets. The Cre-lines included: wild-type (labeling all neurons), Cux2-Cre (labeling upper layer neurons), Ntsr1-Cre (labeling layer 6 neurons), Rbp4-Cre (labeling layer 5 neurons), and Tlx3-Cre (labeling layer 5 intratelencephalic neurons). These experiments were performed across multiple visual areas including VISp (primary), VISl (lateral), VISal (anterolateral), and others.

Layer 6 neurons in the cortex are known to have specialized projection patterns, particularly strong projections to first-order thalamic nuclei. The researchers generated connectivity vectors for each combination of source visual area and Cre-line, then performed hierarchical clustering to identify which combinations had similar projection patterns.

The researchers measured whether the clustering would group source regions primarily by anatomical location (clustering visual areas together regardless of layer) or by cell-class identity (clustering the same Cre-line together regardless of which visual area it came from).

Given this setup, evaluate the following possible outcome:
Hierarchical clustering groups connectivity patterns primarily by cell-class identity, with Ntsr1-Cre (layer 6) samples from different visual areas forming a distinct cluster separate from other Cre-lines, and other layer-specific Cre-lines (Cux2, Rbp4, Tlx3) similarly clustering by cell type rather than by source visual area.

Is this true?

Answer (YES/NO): NO